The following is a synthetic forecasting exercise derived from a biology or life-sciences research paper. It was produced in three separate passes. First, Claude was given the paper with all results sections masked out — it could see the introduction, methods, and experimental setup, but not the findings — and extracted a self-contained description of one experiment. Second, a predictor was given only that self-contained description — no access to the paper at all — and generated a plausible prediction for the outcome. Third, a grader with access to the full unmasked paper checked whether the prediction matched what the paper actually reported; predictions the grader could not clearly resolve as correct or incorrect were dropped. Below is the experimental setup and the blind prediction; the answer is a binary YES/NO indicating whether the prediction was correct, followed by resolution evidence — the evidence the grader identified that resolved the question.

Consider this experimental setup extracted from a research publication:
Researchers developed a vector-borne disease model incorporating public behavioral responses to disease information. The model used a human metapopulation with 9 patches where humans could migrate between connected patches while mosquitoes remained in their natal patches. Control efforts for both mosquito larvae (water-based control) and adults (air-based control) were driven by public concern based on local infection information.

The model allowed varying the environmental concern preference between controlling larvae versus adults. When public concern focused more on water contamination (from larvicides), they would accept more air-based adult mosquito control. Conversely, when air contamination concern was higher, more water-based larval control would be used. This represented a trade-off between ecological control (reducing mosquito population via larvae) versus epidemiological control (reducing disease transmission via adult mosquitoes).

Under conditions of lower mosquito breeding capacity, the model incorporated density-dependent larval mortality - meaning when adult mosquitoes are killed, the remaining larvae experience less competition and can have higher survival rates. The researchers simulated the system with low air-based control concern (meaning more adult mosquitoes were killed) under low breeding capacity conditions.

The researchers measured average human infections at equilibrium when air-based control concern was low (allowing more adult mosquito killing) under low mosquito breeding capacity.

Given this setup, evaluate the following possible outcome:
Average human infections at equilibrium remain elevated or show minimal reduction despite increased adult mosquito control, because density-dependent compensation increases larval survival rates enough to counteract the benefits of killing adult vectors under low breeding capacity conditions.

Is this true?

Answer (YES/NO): NO